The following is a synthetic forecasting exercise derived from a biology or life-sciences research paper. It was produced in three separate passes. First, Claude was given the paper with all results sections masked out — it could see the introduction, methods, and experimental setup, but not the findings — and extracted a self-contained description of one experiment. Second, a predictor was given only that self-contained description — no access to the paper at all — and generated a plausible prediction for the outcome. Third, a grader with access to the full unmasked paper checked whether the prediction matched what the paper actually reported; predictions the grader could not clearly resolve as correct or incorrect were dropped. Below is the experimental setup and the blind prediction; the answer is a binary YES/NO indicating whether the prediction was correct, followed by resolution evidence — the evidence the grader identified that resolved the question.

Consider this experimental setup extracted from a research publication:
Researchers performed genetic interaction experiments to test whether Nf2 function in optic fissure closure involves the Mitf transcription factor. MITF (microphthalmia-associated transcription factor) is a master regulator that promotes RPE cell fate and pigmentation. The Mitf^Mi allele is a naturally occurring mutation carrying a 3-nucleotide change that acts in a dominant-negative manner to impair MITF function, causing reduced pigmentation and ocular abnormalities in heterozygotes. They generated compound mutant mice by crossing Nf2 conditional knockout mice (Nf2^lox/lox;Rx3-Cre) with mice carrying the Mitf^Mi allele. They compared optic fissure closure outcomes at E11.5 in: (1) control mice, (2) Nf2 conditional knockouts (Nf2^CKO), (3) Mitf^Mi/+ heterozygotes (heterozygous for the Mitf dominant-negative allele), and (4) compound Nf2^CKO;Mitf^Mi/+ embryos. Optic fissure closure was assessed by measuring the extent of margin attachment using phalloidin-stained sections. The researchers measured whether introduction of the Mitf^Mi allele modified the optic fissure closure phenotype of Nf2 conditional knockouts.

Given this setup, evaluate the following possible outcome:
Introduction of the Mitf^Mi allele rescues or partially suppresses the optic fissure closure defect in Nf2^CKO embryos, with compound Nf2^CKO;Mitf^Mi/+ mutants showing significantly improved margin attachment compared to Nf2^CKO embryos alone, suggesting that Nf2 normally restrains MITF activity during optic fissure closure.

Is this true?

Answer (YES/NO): NO